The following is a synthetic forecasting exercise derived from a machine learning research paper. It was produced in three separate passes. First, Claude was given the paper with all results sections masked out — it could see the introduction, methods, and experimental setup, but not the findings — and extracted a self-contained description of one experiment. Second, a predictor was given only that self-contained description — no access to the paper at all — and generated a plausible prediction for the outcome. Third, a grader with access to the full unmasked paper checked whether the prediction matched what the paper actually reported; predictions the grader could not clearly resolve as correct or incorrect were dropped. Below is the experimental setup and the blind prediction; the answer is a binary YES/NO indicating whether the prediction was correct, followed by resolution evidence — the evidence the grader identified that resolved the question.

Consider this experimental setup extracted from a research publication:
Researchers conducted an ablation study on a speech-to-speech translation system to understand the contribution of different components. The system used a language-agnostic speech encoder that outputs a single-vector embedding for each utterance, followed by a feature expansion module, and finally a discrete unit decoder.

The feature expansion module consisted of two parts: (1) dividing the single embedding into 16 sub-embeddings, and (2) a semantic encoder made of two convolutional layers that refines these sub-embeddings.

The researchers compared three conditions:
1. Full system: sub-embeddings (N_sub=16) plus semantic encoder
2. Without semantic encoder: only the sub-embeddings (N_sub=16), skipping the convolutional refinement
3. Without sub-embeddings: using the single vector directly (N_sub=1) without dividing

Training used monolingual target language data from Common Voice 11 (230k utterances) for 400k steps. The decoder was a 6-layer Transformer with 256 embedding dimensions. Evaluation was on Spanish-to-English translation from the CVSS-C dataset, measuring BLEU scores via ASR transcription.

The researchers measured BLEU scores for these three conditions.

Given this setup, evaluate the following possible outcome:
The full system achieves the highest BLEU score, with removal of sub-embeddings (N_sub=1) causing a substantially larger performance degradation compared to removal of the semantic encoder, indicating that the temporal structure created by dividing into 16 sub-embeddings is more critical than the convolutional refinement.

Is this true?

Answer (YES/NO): YES